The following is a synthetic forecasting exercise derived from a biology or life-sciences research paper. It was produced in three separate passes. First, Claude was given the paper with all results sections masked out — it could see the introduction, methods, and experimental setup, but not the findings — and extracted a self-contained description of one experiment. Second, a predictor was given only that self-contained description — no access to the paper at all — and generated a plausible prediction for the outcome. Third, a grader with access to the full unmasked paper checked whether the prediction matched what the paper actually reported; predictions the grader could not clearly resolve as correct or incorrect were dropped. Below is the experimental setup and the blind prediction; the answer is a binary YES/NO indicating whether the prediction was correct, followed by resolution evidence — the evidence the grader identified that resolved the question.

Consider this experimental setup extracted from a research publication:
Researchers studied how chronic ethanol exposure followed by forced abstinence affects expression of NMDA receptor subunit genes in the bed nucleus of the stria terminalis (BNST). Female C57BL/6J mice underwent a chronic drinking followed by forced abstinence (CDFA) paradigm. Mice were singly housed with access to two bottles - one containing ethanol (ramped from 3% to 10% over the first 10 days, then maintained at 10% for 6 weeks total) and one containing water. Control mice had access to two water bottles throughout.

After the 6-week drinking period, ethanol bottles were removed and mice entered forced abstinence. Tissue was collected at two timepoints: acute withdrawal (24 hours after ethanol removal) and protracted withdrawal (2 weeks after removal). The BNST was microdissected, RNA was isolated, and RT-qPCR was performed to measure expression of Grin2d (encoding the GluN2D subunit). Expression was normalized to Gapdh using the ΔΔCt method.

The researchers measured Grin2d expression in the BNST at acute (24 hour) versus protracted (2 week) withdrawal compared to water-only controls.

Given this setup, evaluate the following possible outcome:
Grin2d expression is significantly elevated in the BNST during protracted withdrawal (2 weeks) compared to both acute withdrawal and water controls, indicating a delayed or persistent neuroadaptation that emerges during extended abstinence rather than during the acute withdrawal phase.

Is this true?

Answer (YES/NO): NO